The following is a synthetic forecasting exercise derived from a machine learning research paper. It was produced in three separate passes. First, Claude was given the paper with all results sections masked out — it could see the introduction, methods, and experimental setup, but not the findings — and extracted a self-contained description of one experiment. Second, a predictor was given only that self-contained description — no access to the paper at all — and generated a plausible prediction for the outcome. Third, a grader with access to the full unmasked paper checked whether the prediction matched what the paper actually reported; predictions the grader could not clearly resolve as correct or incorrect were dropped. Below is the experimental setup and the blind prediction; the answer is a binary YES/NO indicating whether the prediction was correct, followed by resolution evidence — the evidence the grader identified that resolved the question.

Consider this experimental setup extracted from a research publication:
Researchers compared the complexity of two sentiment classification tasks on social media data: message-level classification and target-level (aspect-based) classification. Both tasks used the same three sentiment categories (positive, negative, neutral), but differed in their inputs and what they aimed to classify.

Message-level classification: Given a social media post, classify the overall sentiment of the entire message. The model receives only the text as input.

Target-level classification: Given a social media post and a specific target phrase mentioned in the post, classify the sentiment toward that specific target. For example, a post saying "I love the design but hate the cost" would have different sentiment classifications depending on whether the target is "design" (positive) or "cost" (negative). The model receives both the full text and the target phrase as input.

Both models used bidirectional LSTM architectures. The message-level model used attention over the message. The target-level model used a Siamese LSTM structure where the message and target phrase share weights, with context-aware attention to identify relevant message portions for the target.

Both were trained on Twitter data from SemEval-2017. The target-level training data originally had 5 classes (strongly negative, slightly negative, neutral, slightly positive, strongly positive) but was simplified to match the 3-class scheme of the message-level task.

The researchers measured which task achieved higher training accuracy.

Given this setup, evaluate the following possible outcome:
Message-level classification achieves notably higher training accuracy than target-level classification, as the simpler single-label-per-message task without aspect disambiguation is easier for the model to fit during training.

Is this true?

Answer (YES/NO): YES